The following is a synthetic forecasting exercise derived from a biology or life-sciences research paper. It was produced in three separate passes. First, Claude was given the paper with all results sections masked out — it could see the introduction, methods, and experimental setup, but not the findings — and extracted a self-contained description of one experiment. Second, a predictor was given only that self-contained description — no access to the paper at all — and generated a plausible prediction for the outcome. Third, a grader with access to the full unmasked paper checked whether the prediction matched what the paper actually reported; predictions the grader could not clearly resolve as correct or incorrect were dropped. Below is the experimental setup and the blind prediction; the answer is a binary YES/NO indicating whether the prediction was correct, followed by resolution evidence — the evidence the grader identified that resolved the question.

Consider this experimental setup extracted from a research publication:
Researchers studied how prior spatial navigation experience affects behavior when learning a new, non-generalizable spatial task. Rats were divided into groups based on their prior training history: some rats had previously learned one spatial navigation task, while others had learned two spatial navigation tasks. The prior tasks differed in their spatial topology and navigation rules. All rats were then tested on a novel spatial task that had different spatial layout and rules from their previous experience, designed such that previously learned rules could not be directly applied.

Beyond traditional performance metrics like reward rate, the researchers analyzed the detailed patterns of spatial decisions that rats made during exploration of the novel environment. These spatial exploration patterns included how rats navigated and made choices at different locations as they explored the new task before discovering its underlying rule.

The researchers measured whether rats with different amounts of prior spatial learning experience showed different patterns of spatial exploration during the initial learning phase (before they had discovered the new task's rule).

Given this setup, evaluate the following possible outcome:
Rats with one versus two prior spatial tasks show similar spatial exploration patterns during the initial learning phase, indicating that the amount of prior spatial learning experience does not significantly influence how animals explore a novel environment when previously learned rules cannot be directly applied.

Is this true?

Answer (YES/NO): NO